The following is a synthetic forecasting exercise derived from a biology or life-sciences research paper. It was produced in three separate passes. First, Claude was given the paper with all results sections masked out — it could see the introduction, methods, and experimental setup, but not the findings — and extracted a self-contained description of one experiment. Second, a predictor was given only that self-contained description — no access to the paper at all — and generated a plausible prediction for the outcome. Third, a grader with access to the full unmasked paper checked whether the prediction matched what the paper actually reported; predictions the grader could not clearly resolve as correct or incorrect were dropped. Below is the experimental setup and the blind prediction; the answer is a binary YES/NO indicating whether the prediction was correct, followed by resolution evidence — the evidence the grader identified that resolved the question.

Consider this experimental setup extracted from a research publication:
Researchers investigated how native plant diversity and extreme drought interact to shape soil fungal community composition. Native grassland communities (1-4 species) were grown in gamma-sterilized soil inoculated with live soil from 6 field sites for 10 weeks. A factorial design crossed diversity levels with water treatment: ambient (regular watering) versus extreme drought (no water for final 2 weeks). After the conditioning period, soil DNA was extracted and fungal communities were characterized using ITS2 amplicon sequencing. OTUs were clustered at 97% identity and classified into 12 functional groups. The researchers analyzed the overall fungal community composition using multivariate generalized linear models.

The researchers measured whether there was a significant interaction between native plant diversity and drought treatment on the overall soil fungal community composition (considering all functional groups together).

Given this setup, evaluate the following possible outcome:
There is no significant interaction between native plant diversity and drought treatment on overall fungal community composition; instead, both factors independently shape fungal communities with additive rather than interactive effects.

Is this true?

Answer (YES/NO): NO